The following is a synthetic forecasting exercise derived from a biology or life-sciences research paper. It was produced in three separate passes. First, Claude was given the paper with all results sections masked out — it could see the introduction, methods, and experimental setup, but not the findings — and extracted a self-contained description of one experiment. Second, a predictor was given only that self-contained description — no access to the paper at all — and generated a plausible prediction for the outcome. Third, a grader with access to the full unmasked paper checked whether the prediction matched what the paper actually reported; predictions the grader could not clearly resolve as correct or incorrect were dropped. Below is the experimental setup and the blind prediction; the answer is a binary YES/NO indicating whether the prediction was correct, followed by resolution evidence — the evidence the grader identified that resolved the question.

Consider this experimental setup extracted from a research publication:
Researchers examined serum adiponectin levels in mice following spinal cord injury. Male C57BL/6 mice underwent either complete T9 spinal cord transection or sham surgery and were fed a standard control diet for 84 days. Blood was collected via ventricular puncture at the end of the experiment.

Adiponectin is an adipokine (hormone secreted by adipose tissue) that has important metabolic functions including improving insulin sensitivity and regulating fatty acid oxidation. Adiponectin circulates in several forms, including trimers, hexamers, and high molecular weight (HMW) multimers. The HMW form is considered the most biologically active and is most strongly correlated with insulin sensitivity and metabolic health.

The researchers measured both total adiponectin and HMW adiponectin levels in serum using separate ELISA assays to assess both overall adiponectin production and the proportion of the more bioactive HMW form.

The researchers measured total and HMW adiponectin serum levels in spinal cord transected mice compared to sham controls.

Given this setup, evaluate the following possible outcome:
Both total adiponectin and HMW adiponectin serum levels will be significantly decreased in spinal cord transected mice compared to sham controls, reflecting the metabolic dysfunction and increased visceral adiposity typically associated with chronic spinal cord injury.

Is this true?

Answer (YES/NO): YES